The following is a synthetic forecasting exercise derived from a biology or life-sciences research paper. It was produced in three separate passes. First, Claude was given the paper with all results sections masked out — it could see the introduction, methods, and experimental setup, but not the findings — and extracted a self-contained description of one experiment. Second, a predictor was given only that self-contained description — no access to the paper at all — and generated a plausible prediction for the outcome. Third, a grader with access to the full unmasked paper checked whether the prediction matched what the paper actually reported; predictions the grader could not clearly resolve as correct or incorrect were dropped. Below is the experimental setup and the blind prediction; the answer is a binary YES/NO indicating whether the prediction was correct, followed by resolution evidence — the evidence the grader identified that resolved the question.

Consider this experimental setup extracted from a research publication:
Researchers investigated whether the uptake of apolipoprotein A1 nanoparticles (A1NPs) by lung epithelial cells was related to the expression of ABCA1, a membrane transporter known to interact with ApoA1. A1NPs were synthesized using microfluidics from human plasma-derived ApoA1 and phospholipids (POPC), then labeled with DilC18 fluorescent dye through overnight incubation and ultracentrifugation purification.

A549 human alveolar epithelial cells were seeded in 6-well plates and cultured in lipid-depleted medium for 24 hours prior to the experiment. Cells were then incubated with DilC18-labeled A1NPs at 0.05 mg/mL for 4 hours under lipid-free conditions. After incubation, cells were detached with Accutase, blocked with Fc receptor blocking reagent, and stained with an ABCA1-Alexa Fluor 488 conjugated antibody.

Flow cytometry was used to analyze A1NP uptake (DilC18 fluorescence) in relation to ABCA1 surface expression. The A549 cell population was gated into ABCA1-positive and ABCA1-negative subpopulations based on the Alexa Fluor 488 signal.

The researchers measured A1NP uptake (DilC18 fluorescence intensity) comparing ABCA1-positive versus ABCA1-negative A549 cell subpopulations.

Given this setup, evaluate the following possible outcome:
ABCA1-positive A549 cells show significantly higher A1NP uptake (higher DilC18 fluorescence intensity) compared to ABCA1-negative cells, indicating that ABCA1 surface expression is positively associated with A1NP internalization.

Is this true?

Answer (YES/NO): YES